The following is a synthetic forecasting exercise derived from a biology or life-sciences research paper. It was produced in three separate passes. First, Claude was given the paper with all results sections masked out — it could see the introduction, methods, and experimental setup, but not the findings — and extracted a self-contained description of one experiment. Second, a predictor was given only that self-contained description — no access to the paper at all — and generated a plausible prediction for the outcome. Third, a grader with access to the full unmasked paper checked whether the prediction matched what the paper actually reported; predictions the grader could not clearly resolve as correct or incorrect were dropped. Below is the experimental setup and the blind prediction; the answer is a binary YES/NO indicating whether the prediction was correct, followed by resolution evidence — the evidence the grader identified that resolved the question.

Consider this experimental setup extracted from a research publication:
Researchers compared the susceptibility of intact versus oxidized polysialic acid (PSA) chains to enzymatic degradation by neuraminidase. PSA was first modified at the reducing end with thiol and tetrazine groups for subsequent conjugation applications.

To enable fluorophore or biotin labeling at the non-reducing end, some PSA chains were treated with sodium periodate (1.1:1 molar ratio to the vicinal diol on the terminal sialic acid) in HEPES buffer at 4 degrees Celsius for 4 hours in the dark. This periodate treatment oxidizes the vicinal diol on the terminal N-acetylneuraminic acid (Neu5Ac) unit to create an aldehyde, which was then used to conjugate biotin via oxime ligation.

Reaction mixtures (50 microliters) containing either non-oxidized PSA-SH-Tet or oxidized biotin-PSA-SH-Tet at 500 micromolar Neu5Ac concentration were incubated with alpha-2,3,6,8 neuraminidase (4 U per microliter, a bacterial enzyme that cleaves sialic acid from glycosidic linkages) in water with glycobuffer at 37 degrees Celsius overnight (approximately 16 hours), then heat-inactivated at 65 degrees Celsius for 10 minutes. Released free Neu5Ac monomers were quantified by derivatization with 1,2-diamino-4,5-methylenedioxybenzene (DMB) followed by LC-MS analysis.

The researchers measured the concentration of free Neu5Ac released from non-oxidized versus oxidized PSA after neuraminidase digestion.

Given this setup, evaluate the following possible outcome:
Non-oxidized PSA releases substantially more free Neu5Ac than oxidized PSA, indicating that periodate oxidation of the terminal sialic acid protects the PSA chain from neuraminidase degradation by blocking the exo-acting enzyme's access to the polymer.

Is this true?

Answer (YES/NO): NO